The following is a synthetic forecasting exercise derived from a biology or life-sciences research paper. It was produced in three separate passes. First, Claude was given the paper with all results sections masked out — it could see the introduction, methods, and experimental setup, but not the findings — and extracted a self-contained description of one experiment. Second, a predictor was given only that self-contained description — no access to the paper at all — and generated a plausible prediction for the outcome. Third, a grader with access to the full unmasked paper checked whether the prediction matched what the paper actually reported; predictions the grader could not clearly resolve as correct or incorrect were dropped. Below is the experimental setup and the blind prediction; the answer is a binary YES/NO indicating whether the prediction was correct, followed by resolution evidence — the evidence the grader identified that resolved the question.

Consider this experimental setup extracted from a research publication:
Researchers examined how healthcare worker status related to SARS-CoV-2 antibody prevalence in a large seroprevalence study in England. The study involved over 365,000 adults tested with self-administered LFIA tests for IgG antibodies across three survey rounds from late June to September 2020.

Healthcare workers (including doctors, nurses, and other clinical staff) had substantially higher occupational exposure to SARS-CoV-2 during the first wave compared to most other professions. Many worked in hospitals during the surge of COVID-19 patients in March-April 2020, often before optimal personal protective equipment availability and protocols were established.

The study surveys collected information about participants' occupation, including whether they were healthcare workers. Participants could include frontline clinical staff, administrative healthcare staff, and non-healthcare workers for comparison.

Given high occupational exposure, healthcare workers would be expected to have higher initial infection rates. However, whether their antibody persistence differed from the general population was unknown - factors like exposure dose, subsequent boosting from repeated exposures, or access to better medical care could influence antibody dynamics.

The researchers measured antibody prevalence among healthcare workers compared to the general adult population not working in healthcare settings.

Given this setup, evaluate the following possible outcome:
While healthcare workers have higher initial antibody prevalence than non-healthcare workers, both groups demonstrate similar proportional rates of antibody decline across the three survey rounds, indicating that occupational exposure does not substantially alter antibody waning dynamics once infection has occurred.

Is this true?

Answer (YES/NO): NO